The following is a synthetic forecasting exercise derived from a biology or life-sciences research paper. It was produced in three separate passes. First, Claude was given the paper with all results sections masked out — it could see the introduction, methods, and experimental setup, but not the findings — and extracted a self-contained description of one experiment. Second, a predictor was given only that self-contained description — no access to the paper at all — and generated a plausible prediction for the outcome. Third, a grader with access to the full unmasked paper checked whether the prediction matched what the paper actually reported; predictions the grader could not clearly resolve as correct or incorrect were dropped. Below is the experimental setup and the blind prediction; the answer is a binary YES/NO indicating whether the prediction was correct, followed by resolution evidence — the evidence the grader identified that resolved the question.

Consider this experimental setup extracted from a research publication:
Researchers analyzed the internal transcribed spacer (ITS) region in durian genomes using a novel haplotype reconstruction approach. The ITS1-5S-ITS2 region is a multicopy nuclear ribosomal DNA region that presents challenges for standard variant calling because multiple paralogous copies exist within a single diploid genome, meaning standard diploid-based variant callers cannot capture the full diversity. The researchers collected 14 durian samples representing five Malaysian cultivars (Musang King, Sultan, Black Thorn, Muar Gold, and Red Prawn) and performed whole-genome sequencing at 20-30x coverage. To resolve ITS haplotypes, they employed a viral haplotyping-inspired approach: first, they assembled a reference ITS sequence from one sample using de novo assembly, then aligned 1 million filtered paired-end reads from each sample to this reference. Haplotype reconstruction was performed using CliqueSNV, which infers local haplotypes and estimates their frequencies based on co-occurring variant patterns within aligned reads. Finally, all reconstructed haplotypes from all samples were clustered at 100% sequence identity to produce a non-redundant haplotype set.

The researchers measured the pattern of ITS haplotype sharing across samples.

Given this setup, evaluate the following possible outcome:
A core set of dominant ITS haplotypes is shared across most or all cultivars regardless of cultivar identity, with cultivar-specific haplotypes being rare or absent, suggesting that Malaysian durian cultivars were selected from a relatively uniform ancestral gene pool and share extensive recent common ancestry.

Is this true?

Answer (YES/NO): NO